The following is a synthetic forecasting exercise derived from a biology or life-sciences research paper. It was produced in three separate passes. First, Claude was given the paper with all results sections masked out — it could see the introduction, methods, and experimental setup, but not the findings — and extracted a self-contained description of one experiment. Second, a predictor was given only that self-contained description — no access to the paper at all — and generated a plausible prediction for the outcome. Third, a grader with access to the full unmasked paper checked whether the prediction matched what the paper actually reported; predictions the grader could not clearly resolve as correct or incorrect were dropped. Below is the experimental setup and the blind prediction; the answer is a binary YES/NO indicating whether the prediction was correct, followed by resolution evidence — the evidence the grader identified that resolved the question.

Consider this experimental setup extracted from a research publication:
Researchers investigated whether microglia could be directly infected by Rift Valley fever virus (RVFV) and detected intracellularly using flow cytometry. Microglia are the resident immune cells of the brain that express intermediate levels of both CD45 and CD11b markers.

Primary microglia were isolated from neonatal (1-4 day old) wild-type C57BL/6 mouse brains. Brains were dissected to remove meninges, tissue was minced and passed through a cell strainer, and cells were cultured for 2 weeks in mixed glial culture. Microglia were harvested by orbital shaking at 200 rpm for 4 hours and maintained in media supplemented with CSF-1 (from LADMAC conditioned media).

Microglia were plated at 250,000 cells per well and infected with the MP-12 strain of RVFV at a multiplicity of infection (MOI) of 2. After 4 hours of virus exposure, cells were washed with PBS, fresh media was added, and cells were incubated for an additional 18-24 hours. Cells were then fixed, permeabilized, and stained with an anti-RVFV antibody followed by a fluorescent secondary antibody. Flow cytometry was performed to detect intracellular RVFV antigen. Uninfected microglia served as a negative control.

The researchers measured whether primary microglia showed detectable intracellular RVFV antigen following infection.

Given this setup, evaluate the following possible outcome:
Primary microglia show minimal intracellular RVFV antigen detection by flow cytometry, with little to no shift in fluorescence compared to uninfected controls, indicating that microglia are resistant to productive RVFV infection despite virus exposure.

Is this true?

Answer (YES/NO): NO